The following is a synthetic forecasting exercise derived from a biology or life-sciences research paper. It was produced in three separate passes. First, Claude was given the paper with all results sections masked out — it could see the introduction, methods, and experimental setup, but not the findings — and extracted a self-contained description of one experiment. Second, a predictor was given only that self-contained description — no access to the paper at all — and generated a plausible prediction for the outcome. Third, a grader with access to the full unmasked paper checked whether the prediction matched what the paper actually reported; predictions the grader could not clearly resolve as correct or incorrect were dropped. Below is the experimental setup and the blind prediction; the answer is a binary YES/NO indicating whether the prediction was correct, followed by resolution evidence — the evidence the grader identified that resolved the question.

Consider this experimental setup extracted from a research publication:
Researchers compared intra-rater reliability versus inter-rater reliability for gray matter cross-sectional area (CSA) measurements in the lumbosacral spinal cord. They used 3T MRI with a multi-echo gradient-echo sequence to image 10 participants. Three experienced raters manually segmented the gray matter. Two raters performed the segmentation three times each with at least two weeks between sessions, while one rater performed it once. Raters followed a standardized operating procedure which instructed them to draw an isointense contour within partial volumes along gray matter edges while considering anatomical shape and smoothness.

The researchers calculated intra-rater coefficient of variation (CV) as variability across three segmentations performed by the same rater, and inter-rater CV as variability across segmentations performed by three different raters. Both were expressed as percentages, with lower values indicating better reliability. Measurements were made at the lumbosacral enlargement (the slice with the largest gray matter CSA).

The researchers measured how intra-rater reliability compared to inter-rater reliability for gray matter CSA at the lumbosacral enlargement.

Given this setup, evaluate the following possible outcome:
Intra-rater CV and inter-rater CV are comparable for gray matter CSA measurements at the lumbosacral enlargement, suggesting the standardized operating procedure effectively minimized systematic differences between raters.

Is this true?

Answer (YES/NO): NO